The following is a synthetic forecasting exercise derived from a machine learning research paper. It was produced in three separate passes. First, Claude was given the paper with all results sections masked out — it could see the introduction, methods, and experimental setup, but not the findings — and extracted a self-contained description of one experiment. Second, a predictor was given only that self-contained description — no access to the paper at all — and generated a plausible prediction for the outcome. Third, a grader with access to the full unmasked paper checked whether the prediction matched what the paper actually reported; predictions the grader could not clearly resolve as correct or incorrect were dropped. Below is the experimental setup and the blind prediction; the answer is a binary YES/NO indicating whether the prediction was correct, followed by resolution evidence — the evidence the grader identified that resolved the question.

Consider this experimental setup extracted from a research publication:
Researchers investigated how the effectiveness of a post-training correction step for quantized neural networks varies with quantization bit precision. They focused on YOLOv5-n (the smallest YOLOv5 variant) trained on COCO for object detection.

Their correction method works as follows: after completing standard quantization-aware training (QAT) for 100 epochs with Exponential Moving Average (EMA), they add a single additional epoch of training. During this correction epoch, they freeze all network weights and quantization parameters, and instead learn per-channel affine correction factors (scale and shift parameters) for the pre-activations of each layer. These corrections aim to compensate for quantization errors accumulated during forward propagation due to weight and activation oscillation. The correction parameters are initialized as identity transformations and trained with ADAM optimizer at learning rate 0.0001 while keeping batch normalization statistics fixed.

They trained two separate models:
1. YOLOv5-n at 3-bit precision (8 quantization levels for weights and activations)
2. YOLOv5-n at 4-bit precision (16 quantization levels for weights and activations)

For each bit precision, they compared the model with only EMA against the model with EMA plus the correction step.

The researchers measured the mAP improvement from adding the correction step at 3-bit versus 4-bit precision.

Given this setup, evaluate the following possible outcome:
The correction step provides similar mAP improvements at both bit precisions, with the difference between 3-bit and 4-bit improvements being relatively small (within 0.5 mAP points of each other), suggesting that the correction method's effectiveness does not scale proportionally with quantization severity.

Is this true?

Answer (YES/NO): NO